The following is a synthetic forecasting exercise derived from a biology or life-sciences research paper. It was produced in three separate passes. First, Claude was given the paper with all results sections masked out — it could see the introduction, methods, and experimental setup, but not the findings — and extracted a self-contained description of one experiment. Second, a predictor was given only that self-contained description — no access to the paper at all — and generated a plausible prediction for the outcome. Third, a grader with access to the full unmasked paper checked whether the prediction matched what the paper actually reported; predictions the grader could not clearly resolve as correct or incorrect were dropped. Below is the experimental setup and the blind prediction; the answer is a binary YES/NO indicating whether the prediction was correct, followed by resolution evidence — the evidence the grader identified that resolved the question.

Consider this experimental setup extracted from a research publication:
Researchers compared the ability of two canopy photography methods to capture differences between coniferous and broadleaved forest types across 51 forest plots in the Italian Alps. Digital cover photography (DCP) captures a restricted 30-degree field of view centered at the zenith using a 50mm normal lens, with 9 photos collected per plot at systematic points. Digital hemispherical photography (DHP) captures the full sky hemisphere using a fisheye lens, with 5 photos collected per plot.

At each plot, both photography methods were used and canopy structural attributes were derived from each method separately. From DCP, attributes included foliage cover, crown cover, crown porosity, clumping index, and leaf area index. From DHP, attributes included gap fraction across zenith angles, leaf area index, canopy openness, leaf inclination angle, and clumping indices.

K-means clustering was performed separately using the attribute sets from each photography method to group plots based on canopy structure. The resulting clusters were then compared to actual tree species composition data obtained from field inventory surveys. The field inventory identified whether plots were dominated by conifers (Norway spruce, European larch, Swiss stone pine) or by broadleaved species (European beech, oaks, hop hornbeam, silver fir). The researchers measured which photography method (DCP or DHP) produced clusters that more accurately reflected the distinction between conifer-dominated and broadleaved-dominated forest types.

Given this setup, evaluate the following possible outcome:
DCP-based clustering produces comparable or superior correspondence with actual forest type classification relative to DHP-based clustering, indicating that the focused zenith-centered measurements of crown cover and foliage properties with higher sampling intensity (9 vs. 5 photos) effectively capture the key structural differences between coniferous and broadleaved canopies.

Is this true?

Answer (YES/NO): NO